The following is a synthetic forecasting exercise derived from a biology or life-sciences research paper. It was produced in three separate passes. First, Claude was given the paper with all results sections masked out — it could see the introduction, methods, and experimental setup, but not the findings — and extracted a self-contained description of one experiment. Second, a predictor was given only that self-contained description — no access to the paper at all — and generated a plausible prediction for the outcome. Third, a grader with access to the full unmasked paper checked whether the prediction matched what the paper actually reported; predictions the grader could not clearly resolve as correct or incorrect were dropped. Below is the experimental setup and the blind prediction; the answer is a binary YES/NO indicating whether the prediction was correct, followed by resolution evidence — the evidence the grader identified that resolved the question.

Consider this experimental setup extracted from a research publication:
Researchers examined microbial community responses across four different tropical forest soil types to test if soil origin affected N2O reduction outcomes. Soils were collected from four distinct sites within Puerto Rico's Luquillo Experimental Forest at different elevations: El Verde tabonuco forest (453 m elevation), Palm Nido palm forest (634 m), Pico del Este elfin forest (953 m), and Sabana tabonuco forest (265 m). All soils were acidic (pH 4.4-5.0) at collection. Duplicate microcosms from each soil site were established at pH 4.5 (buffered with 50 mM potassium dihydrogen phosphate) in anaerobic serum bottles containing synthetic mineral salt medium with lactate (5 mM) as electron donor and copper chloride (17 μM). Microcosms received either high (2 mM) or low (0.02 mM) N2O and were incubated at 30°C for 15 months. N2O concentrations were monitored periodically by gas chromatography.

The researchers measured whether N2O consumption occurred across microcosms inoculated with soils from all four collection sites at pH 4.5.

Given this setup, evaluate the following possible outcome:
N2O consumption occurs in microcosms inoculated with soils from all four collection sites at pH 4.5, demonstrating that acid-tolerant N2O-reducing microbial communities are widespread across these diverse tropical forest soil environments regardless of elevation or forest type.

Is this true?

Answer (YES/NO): YES